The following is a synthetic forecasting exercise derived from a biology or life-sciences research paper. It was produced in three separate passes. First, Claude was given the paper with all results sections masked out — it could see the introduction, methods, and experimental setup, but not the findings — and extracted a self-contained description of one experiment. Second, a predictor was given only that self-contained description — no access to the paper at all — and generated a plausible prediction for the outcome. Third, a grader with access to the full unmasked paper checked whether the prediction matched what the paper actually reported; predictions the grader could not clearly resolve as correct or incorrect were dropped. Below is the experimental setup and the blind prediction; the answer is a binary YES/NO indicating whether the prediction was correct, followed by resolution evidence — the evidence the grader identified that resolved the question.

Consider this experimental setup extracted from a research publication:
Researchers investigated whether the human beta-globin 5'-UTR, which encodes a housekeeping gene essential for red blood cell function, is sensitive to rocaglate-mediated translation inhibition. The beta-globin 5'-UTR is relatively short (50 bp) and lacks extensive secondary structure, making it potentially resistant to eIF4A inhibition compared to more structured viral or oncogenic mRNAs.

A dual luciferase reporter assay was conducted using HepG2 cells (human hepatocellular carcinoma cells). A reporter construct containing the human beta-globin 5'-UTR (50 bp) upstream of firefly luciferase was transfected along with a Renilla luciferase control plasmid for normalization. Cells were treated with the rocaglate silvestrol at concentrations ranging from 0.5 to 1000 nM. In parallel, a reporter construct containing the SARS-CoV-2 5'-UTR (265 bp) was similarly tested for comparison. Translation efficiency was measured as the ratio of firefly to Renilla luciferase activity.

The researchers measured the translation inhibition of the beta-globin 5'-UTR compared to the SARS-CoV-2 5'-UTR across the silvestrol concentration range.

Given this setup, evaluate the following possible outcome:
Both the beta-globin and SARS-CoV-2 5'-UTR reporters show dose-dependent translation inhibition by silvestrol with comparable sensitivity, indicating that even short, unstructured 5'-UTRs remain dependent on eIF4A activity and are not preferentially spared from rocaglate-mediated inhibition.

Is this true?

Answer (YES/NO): NO